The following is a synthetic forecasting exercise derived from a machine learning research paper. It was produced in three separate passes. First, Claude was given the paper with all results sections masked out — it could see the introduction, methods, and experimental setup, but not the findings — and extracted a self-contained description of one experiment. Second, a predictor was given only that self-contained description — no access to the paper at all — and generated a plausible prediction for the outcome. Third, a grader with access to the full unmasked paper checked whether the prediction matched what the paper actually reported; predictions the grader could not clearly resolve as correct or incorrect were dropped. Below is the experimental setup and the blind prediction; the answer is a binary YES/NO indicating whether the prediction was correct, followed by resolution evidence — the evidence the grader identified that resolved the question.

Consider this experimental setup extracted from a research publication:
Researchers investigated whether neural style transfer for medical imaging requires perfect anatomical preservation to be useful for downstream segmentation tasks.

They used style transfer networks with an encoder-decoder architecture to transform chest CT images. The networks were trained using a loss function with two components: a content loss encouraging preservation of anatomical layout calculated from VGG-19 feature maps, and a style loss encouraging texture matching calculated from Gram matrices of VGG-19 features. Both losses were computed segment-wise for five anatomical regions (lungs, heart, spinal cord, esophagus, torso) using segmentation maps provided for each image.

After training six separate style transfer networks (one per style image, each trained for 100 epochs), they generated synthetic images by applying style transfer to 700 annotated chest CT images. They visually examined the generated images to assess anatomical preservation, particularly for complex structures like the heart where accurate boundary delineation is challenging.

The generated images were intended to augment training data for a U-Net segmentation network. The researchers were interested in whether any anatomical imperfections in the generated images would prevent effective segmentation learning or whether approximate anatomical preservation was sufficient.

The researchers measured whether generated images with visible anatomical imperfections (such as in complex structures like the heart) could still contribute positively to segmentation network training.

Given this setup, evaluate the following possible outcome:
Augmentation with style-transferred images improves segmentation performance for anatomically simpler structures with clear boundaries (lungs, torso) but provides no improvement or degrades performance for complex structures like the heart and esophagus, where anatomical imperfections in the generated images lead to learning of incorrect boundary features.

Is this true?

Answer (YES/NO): NO